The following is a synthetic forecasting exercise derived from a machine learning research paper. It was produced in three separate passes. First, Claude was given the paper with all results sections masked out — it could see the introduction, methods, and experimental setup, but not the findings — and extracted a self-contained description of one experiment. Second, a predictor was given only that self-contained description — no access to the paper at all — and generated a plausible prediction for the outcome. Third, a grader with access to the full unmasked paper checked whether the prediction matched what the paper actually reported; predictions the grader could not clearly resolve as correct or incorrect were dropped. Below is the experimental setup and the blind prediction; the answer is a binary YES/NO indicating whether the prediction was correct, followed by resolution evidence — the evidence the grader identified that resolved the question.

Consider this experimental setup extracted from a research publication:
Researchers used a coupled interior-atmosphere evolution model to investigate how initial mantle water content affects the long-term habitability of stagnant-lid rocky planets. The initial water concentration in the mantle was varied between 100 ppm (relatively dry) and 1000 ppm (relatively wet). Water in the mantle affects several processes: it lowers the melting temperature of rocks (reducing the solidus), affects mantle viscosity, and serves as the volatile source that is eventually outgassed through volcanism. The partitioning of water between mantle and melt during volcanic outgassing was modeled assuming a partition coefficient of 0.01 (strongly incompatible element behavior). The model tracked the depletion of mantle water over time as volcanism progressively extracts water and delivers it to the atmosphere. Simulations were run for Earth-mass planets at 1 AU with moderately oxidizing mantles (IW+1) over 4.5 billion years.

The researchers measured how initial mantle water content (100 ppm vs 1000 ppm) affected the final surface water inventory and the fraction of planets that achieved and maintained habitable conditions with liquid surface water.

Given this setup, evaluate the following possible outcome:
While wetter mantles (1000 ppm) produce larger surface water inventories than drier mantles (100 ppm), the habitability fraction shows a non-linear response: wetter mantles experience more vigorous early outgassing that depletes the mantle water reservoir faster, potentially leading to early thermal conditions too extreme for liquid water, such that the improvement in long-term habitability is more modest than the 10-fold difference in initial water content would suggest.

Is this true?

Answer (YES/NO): NO